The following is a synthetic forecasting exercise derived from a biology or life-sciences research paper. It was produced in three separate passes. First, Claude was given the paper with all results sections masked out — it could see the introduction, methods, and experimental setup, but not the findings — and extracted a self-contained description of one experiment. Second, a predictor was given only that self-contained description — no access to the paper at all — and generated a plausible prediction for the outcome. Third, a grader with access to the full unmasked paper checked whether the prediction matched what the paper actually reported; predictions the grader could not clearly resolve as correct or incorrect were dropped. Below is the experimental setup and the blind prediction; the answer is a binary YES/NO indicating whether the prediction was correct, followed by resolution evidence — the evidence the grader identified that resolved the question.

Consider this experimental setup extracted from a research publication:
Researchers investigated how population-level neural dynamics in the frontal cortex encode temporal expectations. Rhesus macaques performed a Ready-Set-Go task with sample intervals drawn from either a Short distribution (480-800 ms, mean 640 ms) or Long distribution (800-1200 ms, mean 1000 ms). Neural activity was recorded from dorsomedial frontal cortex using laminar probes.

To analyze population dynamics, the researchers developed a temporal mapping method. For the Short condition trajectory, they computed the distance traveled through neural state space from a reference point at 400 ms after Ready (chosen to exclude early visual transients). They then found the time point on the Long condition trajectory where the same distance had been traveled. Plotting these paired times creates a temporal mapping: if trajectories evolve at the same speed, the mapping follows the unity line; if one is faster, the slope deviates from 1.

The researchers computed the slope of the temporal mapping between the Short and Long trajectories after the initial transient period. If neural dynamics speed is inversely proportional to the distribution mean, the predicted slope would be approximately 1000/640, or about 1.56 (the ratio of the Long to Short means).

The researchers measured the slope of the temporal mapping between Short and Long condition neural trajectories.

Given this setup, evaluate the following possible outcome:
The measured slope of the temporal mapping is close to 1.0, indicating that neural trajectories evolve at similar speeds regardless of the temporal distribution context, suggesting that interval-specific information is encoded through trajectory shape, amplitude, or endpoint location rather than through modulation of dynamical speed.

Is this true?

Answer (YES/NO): NO